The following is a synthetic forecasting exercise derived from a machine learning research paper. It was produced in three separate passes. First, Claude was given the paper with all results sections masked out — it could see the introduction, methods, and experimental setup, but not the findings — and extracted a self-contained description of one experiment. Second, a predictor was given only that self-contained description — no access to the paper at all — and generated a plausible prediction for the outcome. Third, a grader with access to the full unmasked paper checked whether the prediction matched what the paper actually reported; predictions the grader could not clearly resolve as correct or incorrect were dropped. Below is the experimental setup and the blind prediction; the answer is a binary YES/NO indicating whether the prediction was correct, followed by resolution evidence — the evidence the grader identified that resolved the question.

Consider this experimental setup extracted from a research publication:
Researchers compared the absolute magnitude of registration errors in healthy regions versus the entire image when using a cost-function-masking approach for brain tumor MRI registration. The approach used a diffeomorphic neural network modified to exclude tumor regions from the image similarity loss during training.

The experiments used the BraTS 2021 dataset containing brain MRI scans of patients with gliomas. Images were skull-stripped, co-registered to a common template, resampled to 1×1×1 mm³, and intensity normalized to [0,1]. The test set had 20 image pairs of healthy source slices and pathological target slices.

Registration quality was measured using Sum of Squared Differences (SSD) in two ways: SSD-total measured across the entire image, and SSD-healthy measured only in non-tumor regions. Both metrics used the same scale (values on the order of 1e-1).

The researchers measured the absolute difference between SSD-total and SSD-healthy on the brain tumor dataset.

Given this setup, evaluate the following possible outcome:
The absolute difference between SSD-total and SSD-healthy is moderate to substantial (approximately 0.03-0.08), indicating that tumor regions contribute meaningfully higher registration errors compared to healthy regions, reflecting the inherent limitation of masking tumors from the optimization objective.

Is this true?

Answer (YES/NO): YES